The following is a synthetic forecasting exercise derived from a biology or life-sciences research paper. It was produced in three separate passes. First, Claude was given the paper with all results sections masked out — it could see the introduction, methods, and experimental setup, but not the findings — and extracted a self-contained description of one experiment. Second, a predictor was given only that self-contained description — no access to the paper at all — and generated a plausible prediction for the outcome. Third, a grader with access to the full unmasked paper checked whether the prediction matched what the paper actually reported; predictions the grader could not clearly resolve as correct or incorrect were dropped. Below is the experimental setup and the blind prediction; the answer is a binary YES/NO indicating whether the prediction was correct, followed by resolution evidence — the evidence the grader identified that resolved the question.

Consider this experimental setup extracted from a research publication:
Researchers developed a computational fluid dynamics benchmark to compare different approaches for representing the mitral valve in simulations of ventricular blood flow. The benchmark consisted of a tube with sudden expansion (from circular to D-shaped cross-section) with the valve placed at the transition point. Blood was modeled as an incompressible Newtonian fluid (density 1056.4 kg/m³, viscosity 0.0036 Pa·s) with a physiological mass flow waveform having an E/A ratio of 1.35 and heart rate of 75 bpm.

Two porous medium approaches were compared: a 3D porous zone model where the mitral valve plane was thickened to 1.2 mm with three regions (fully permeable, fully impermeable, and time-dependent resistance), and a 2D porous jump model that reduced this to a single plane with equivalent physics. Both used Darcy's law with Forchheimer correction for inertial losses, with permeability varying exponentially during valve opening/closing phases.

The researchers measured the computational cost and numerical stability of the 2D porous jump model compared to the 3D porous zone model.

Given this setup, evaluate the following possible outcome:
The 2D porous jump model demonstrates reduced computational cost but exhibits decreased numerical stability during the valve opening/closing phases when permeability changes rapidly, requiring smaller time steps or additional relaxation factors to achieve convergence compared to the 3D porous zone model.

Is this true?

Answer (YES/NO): NO